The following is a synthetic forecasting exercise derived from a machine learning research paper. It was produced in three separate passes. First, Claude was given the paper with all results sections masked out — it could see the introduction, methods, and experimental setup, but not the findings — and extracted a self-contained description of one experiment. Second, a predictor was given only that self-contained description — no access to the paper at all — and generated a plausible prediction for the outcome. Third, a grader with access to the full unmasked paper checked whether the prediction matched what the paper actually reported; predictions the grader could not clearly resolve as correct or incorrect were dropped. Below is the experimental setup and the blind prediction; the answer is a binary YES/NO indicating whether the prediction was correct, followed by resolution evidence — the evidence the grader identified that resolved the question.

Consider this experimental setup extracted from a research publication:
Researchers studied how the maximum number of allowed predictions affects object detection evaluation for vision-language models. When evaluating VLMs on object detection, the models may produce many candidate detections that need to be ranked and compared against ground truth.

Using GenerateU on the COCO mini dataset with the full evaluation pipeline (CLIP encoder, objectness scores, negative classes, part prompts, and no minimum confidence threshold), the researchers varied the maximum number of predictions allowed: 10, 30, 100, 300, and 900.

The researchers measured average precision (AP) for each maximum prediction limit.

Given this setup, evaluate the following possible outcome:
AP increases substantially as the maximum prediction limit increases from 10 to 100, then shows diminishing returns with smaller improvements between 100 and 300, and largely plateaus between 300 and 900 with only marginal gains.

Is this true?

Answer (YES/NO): YES